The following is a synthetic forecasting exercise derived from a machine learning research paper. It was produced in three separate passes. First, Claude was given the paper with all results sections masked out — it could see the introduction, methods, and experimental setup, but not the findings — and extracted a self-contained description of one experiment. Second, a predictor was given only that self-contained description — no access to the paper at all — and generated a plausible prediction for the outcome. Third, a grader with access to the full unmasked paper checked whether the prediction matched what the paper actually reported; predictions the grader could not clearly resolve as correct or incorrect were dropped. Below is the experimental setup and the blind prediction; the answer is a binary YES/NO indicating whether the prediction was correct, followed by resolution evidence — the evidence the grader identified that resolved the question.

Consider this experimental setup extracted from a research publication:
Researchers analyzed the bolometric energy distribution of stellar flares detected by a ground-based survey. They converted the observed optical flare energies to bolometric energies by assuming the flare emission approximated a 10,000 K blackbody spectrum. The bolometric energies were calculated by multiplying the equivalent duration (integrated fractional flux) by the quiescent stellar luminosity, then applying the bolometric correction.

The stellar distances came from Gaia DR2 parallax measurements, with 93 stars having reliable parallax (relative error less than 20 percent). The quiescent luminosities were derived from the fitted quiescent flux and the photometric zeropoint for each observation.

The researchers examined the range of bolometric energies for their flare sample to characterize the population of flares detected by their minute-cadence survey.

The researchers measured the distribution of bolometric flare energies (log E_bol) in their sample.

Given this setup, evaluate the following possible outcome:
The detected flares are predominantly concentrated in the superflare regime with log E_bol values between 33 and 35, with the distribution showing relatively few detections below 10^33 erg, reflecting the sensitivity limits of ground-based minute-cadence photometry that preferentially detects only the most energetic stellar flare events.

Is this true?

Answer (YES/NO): NO